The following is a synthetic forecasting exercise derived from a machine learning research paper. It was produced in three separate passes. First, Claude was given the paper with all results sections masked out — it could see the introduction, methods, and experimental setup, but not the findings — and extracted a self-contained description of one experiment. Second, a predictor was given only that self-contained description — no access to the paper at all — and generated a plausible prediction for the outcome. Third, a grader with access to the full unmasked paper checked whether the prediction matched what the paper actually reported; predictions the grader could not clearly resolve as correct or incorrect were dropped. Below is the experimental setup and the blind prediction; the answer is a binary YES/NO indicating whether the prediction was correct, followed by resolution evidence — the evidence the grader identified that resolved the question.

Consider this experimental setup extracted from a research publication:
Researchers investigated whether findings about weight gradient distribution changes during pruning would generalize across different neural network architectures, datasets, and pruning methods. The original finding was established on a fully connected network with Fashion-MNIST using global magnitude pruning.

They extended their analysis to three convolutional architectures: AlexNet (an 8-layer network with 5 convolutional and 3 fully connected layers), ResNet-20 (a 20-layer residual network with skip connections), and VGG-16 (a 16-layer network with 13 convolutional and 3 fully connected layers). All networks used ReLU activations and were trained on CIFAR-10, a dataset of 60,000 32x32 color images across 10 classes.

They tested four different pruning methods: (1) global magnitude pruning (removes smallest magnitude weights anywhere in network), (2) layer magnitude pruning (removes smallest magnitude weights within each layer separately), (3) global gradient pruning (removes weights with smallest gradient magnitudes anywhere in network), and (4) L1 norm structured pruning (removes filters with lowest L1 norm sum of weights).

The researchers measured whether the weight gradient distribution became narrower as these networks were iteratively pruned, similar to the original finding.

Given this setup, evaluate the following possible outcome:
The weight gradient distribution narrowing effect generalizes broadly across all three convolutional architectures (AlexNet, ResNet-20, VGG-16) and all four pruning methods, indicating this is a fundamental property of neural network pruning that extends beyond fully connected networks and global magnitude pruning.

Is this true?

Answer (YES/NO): YES